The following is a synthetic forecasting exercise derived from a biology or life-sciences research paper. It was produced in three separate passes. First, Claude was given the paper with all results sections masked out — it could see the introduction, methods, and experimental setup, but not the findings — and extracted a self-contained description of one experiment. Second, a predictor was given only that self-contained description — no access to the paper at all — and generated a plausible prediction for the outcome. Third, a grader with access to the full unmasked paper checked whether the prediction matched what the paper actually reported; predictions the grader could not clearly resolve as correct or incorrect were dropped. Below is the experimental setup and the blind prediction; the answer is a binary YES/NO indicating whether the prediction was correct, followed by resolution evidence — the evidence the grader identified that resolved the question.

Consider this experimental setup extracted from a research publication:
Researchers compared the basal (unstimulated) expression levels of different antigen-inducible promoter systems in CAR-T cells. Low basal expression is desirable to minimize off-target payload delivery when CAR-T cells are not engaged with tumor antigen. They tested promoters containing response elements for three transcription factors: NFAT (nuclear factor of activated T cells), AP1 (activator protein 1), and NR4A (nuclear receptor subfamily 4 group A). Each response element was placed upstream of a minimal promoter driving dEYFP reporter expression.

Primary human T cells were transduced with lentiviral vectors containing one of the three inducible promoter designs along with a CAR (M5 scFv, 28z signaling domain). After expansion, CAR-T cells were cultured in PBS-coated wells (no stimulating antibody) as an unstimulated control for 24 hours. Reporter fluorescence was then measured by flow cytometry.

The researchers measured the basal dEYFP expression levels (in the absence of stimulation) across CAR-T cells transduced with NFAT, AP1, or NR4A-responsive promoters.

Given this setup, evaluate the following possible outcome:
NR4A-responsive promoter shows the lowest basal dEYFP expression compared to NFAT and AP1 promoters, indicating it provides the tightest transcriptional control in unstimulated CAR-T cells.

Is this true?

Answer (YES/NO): NO